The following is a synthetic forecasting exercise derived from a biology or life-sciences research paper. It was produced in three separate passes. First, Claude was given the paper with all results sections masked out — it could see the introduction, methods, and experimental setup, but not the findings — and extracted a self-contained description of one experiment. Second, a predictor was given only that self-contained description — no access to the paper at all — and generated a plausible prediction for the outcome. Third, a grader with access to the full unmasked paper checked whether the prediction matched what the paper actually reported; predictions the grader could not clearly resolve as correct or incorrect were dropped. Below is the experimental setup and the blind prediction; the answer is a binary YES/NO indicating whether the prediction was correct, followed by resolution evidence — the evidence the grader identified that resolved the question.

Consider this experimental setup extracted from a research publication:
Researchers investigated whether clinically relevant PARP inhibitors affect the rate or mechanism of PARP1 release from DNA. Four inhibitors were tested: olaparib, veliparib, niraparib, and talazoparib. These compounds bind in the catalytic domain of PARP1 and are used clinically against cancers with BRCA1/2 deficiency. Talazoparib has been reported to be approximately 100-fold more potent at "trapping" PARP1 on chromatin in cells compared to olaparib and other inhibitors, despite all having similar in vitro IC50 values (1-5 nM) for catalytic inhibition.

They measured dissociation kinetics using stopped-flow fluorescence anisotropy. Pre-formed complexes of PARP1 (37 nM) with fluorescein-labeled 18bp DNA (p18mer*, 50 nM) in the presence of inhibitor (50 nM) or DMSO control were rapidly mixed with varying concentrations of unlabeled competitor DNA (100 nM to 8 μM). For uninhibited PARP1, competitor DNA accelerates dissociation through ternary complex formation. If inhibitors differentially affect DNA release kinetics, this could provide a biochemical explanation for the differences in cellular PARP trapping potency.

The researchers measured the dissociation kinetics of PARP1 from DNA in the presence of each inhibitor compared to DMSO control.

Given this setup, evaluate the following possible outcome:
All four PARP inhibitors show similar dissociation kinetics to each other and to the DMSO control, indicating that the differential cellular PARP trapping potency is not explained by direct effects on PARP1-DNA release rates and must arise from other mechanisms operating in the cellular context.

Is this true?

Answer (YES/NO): YES